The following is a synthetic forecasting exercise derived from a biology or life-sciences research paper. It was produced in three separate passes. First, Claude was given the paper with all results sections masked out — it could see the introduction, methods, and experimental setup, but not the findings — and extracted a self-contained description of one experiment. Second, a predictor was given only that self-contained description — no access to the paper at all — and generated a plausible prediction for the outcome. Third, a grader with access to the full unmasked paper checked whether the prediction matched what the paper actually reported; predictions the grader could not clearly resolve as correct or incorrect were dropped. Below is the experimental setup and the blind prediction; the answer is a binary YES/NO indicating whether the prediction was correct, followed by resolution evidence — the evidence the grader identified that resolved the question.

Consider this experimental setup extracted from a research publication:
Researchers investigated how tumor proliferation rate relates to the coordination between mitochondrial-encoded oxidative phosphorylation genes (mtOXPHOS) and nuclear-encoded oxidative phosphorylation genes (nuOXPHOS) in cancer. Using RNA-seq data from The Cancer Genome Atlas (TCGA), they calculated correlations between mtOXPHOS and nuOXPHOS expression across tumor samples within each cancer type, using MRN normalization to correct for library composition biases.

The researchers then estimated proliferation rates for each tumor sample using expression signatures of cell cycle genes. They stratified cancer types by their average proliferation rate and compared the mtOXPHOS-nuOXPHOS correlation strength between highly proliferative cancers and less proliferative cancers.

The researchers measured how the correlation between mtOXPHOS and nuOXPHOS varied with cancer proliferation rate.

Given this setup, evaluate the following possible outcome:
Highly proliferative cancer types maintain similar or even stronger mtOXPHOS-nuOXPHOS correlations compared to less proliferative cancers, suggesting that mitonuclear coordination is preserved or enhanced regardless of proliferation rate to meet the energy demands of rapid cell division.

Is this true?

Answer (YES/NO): NO